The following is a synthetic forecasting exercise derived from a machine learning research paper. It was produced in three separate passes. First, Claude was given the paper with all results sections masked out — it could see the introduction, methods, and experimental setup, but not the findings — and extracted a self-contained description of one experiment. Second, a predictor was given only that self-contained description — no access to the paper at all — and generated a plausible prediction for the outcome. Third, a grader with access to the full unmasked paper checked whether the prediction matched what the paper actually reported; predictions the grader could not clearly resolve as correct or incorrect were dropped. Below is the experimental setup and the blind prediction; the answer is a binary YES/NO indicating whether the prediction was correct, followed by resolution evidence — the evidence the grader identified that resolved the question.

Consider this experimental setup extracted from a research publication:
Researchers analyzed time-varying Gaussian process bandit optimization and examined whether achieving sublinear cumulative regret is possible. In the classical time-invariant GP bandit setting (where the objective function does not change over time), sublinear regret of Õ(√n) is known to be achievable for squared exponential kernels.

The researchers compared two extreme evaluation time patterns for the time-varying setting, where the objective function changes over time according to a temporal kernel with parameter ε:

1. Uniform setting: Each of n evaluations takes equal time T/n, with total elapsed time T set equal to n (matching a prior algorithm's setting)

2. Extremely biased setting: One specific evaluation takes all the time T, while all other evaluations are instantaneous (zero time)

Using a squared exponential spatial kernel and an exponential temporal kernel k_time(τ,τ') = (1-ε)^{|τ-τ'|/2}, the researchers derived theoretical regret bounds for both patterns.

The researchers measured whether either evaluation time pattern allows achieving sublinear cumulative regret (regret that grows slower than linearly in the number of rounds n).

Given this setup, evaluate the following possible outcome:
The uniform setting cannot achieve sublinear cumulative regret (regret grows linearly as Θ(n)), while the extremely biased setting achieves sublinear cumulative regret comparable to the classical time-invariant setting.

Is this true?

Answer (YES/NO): YES